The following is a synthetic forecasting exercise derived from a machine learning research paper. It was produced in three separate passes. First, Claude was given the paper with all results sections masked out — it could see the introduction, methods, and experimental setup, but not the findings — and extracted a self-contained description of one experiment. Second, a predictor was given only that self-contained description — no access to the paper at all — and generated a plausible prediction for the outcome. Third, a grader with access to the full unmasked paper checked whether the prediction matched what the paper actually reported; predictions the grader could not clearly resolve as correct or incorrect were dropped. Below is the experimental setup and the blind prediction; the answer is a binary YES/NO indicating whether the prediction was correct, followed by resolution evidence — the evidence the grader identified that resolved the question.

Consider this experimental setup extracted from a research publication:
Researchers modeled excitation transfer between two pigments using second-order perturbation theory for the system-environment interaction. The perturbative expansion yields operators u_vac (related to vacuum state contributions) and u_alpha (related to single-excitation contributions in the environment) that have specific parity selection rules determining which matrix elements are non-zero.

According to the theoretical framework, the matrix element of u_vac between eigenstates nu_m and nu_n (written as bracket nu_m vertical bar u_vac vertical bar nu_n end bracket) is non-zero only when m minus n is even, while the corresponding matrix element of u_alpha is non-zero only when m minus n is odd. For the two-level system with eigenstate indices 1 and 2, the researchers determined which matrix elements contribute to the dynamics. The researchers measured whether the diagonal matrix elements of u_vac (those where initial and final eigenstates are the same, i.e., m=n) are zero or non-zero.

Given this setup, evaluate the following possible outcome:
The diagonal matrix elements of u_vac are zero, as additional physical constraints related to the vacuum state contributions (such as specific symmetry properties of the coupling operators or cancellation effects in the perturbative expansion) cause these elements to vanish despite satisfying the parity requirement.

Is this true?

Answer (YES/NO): NO